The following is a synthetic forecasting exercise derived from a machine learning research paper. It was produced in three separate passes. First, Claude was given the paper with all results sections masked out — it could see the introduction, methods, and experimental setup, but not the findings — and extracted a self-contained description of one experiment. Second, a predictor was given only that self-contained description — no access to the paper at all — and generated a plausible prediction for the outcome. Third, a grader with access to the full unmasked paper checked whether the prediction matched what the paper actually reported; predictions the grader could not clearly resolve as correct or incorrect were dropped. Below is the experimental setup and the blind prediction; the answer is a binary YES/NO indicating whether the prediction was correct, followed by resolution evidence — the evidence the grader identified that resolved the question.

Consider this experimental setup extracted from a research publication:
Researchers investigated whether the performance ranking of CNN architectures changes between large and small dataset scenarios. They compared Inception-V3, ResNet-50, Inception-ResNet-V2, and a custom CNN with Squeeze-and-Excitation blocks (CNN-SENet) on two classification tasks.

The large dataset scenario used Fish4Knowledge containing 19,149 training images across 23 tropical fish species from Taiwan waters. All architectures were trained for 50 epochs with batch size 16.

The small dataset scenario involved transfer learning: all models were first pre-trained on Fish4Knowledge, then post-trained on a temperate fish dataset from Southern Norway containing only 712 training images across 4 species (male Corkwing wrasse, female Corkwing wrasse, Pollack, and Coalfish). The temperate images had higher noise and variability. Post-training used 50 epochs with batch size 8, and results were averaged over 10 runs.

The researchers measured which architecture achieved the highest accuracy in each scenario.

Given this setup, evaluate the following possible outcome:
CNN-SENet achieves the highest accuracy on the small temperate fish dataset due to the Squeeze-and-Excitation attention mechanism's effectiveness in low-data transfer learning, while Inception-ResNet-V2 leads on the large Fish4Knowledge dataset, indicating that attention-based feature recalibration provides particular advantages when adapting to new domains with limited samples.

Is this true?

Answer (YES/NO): NO